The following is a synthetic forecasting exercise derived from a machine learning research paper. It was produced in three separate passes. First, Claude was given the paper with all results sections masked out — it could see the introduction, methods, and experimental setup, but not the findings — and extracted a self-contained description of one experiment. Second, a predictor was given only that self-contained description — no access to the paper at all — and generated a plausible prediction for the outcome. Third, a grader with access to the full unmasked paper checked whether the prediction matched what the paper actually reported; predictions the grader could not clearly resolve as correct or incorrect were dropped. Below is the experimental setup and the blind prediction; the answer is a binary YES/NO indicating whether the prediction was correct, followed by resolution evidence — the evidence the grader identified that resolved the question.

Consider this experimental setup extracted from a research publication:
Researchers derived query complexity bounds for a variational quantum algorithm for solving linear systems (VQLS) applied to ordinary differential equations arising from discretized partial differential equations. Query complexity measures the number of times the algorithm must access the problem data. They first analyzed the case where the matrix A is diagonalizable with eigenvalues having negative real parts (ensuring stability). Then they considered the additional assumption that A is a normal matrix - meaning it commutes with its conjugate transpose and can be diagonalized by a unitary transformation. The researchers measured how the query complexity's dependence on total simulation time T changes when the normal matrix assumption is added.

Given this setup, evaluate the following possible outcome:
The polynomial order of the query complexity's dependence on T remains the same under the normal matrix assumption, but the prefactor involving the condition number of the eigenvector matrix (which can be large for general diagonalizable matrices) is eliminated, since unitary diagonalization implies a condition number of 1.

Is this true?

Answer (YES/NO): NO